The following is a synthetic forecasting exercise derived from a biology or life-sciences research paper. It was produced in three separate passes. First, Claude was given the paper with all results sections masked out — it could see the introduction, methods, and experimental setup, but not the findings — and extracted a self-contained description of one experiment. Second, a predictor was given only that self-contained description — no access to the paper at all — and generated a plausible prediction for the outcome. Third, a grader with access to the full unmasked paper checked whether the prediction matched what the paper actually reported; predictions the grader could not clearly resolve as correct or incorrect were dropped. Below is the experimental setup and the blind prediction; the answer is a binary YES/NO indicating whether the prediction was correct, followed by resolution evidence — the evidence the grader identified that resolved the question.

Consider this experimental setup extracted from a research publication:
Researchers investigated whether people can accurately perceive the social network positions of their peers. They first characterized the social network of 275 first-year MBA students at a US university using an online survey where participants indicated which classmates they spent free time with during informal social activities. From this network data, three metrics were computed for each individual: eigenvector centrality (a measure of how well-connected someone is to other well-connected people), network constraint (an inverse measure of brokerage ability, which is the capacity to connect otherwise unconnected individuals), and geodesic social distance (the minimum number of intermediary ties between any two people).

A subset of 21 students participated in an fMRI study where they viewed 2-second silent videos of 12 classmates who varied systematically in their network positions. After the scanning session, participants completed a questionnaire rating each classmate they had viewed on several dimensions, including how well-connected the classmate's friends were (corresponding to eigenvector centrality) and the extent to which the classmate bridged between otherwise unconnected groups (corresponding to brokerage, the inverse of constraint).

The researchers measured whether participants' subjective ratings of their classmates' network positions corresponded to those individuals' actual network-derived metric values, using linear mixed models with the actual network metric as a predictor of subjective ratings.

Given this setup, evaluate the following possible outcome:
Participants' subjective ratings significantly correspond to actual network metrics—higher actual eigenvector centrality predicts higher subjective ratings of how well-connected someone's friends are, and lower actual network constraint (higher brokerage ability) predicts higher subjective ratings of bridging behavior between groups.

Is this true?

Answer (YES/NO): YES